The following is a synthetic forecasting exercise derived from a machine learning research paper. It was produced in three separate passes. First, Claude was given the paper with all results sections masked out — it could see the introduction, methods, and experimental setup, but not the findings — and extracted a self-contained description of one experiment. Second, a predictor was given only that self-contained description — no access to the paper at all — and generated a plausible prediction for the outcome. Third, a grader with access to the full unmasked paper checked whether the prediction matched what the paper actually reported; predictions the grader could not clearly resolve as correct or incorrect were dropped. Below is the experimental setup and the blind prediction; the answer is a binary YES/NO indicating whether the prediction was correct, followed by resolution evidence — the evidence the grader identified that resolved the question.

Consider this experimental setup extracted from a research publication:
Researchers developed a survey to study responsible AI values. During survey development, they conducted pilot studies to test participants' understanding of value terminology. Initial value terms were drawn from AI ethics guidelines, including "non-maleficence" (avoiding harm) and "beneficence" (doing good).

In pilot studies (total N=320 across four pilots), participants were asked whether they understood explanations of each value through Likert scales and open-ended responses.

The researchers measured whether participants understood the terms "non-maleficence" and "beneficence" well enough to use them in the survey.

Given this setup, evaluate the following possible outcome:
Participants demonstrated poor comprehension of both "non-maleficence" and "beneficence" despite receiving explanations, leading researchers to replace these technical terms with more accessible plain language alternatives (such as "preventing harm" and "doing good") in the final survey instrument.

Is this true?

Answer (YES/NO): NO